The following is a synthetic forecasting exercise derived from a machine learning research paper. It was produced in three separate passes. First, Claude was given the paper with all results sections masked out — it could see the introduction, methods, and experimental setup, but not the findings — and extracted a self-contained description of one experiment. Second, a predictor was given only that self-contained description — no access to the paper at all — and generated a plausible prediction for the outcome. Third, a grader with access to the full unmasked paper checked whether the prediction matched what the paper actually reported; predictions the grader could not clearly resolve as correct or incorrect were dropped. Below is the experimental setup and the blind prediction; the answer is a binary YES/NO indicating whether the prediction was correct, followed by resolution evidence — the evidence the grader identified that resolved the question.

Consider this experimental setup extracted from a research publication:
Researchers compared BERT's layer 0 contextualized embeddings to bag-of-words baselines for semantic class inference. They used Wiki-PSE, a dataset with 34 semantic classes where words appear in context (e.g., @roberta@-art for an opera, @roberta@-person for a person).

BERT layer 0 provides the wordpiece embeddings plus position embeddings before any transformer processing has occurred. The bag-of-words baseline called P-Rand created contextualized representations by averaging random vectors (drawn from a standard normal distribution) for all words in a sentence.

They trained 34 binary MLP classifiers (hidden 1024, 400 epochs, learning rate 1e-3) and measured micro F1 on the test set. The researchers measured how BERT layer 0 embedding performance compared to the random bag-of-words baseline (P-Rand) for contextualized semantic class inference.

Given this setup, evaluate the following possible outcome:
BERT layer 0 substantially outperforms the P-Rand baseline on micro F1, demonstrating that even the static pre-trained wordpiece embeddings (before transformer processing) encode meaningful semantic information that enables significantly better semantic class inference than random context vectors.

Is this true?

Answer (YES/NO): NO